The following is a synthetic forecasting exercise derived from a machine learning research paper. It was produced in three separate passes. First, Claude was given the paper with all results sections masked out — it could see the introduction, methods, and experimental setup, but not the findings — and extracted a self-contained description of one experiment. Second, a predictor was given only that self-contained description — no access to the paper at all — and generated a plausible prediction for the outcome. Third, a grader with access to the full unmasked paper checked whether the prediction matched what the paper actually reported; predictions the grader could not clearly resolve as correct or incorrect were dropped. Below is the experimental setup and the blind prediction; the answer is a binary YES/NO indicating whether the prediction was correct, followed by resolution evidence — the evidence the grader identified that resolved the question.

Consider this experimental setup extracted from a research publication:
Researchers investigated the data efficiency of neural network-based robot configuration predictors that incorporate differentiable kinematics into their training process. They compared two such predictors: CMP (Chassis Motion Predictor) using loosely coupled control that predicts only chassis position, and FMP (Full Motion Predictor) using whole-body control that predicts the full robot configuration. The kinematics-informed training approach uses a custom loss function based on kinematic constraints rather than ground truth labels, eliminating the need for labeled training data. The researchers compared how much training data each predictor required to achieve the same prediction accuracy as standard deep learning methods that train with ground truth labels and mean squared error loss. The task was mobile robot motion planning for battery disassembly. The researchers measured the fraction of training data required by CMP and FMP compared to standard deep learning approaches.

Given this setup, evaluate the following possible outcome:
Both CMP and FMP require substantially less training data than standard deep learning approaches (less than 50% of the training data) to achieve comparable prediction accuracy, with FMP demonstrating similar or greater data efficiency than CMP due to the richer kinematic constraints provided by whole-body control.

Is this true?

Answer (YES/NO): YES